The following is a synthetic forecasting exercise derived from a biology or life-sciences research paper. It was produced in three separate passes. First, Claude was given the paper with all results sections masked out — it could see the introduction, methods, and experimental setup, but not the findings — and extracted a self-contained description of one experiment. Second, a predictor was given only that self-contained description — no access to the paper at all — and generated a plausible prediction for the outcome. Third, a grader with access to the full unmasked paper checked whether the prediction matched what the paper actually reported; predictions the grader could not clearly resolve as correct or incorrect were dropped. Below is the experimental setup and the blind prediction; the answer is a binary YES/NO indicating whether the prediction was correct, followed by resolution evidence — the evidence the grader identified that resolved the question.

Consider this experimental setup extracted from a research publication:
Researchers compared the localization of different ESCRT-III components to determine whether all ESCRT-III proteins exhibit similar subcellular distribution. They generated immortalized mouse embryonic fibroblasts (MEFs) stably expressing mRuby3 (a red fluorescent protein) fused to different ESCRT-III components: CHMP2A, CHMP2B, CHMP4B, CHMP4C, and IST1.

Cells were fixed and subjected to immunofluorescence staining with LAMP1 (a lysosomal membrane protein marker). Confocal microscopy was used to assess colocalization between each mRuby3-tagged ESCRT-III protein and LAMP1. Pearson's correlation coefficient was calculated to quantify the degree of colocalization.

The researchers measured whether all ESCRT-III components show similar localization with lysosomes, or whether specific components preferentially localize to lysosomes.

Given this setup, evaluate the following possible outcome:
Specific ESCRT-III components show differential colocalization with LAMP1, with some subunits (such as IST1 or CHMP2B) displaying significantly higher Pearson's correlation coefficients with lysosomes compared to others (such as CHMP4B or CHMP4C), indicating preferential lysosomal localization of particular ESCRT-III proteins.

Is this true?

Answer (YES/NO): NO